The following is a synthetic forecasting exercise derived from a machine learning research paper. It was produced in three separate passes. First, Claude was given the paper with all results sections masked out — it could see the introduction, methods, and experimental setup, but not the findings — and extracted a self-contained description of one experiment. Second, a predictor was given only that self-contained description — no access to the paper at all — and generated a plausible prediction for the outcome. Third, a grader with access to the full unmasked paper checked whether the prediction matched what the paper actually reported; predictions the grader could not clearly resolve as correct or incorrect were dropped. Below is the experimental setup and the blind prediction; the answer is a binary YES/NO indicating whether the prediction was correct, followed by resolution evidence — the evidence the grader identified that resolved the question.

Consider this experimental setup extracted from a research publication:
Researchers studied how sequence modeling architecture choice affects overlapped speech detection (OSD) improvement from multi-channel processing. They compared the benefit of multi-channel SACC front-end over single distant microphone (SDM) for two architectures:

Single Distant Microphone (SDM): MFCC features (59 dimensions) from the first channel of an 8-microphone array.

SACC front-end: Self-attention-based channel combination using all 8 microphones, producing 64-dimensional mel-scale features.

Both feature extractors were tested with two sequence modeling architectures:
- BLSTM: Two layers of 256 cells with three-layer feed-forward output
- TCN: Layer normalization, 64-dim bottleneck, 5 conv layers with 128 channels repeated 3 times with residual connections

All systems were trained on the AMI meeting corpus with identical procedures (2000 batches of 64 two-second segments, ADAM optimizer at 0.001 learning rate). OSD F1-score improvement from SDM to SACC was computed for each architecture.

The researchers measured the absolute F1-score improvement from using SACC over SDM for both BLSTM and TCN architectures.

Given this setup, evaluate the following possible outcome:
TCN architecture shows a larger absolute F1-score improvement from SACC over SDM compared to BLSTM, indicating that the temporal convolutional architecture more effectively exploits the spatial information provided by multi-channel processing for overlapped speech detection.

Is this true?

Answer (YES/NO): NO